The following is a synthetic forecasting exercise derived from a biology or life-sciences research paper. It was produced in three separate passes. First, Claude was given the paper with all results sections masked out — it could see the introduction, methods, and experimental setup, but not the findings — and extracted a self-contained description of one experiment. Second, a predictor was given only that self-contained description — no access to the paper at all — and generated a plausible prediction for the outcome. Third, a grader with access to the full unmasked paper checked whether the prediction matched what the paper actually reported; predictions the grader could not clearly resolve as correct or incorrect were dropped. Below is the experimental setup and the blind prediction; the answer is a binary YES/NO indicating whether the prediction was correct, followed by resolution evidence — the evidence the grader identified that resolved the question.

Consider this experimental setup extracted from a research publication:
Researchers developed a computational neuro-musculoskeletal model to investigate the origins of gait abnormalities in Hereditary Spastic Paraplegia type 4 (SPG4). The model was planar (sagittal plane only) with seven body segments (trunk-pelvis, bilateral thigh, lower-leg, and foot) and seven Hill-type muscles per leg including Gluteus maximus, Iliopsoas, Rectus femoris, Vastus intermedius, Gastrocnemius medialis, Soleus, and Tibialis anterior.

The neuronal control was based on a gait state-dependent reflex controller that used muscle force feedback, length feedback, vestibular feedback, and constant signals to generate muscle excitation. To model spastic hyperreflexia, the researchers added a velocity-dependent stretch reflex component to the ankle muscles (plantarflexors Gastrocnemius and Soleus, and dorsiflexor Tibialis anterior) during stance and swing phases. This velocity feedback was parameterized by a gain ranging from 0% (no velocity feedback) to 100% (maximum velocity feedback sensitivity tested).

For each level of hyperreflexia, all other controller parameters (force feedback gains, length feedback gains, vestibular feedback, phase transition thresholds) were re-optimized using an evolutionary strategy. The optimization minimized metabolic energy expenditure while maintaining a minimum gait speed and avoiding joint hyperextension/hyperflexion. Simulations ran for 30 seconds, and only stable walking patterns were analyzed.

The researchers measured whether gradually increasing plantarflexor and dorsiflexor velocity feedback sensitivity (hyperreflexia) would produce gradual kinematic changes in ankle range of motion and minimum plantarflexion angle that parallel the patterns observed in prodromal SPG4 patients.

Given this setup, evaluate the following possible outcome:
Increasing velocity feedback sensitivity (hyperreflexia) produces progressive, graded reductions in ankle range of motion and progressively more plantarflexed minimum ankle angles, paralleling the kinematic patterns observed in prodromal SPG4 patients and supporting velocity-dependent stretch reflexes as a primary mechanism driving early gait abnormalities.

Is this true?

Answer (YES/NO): YES